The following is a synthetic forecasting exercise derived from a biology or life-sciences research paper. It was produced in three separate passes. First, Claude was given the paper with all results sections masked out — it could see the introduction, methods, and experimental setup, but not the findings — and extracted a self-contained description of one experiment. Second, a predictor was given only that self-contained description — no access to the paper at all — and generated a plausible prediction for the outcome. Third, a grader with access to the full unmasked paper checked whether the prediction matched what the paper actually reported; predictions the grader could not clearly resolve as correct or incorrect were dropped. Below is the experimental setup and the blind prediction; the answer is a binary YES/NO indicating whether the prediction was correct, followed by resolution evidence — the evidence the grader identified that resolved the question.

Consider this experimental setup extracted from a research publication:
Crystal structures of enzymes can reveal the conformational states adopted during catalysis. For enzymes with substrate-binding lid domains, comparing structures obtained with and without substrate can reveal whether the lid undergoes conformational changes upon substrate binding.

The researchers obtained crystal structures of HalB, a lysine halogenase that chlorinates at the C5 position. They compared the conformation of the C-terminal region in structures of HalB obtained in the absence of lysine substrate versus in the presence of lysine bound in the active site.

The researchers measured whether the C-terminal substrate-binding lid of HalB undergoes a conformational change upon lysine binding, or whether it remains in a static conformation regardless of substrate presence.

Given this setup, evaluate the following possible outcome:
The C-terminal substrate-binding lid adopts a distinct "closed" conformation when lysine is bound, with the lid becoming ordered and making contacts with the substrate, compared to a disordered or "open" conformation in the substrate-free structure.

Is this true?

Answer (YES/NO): YES